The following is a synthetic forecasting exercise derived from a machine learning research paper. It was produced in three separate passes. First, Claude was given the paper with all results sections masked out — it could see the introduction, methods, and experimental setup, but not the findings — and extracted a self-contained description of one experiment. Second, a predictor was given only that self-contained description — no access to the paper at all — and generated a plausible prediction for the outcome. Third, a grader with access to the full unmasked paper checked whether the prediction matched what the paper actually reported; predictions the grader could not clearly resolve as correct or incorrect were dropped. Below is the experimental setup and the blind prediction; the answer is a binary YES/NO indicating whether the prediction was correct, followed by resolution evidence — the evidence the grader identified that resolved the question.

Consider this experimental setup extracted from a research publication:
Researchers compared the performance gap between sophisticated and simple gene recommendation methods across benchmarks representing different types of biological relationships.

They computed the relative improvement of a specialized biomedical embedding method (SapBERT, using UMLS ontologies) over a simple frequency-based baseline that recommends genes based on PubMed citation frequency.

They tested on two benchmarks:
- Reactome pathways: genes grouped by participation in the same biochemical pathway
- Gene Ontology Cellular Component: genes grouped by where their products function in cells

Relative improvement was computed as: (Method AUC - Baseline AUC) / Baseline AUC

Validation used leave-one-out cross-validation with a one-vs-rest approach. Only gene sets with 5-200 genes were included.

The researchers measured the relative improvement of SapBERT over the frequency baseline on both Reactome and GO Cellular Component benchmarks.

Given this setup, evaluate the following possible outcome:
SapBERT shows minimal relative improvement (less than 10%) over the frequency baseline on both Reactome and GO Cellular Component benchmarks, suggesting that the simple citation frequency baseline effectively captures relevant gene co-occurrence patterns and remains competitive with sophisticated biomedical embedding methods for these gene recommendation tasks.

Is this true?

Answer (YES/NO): NO